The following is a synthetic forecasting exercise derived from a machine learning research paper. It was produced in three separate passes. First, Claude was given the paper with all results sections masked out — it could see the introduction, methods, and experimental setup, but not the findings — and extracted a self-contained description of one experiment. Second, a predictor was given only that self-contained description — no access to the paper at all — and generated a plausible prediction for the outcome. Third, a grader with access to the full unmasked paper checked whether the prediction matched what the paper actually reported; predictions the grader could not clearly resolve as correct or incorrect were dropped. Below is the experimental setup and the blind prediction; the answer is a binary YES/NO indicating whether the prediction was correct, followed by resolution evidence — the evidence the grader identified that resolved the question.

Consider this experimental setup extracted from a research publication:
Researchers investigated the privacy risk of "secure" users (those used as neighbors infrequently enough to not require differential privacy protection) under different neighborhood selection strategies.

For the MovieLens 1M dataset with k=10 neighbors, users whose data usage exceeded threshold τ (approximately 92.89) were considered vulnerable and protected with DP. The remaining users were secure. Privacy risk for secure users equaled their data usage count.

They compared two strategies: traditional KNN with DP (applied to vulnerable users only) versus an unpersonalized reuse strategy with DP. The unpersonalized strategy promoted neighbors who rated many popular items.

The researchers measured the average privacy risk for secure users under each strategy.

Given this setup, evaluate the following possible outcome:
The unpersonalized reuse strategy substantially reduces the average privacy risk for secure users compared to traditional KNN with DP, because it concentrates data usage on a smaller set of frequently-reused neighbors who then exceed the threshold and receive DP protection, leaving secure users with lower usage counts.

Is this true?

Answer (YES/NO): YES